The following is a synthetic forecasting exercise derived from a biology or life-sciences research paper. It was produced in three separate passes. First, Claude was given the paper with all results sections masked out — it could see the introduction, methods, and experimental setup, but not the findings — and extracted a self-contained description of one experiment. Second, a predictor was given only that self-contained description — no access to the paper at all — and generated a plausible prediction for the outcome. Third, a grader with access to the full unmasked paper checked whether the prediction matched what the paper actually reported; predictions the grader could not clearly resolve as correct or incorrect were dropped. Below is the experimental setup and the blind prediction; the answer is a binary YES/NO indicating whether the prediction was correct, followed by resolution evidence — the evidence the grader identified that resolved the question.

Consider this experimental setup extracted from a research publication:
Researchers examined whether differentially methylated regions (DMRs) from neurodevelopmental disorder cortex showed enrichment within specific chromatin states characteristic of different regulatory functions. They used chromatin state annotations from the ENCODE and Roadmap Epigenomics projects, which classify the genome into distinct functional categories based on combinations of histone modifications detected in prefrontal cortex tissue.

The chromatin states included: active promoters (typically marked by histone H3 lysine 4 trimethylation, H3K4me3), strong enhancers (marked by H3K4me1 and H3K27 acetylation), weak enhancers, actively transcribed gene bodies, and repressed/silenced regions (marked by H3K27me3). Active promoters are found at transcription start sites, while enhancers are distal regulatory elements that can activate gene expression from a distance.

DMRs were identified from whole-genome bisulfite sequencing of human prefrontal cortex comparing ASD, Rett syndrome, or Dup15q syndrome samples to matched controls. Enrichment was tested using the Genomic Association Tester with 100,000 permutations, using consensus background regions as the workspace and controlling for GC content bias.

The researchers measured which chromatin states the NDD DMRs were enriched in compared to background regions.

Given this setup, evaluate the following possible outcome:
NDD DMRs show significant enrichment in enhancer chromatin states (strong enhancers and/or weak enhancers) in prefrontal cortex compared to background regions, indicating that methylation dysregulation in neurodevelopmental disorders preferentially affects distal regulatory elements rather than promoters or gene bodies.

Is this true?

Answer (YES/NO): NO